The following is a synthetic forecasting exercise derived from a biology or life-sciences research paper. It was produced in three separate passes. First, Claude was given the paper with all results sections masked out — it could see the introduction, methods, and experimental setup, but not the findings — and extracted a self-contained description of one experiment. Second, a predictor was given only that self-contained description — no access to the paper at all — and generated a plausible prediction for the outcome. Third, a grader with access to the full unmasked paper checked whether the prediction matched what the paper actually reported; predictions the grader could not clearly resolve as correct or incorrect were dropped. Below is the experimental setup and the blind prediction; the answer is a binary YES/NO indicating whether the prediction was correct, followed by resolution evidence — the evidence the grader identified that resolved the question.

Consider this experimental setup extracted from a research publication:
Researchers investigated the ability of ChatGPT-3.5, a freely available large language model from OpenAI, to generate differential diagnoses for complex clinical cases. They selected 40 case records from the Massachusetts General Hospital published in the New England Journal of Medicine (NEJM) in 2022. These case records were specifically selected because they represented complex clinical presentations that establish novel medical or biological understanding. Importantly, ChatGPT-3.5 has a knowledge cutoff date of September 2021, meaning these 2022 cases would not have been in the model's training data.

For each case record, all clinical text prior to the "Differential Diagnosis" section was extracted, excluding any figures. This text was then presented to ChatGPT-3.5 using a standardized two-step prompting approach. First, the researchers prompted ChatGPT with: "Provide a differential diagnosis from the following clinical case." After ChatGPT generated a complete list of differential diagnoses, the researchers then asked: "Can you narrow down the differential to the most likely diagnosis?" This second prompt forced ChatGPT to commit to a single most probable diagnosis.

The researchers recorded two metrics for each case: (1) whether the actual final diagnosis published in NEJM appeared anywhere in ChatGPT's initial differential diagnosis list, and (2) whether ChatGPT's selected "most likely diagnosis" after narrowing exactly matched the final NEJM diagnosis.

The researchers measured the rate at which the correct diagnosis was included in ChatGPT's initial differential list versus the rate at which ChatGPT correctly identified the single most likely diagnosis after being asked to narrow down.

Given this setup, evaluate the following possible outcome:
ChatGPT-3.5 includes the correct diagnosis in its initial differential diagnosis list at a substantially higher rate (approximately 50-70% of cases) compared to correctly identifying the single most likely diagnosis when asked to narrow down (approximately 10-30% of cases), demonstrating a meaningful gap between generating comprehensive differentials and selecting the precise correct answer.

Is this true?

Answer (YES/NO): NO